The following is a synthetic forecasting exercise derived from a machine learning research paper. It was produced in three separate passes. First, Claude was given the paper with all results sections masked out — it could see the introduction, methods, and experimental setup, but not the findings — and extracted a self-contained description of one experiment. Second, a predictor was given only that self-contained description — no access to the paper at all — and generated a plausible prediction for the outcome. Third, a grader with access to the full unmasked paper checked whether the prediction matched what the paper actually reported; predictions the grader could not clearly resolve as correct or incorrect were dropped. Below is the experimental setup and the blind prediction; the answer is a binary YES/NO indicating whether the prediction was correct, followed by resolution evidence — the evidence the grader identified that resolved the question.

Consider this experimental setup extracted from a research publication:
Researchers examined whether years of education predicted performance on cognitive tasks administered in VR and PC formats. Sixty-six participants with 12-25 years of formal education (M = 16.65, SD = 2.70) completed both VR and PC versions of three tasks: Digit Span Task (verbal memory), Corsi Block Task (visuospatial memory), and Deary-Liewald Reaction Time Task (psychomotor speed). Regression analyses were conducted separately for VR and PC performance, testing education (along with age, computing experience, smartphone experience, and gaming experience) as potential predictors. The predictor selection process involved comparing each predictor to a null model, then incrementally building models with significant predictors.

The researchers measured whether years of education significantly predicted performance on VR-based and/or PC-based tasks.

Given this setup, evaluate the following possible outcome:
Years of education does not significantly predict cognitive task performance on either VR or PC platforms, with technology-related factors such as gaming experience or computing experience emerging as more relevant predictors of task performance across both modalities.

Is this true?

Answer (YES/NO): NO